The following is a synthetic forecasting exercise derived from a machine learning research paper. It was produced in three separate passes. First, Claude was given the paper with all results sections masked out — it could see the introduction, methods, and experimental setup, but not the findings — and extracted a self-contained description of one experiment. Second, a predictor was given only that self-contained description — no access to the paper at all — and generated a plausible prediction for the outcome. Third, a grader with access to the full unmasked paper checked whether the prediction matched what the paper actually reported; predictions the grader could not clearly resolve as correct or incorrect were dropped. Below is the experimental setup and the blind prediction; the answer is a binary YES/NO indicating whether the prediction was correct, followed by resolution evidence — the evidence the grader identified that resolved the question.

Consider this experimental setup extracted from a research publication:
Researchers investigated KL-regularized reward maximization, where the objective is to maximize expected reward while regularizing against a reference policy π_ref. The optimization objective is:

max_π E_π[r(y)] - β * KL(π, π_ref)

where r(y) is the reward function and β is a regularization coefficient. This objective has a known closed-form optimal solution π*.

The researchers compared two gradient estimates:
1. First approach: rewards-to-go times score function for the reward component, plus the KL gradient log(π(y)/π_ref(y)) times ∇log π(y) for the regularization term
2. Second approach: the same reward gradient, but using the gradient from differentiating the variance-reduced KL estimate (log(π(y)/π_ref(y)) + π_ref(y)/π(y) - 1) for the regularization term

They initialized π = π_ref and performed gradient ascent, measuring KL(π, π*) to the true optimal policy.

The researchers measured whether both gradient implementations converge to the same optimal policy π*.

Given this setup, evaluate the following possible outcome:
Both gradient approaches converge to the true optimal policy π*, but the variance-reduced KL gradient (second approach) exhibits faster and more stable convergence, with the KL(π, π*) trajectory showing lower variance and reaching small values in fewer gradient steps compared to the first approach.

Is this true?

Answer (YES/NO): NO